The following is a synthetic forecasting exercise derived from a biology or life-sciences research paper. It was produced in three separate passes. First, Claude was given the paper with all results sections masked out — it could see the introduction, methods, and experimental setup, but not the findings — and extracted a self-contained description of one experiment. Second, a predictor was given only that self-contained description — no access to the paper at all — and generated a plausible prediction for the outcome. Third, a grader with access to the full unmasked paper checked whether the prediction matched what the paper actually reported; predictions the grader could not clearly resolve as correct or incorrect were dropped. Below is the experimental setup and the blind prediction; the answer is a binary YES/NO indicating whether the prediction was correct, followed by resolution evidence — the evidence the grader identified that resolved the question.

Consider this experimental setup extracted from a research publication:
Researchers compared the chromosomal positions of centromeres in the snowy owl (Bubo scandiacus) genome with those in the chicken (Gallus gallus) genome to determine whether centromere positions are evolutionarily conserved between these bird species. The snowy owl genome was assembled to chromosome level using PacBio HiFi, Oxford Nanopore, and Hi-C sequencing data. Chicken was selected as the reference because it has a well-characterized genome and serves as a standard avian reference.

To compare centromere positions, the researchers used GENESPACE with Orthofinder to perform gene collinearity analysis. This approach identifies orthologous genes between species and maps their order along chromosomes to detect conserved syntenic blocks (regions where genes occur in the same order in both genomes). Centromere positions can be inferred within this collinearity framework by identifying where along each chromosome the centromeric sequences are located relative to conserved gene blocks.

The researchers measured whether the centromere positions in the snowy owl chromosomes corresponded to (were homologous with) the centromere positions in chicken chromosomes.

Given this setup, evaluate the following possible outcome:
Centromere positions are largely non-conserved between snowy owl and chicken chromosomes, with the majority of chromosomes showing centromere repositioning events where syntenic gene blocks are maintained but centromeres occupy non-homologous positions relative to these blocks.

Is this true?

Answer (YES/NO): YES